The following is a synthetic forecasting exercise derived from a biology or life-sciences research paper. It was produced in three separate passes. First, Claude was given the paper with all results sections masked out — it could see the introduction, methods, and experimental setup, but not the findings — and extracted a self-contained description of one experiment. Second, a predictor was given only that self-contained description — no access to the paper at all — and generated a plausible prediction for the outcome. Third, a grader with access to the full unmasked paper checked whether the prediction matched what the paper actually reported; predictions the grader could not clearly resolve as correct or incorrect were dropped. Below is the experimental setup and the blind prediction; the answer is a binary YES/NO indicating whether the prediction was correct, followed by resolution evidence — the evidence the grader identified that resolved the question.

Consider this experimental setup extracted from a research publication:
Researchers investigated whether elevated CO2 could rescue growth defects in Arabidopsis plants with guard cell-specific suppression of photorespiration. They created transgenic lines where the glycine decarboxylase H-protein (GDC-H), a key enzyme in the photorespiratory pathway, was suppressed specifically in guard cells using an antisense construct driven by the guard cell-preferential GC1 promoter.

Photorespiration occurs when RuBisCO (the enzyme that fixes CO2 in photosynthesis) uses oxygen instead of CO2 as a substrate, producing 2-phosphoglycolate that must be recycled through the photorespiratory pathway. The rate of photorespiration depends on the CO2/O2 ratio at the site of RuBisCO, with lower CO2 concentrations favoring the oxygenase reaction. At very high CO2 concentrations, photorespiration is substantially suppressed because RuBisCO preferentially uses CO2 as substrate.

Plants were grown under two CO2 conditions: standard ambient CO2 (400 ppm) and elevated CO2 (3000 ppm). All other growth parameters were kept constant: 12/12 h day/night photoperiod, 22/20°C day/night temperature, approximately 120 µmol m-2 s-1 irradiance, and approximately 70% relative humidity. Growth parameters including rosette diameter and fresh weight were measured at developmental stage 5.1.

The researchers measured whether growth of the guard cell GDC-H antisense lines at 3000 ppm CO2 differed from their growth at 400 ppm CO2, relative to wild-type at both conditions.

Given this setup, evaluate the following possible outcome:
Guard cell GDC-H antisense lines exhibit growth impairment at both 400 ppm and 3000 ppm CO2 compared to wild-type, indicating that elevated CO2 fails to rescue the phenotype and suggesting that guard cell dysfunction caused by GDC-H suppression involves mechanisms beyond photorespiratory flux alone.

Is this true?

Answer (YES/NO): NO